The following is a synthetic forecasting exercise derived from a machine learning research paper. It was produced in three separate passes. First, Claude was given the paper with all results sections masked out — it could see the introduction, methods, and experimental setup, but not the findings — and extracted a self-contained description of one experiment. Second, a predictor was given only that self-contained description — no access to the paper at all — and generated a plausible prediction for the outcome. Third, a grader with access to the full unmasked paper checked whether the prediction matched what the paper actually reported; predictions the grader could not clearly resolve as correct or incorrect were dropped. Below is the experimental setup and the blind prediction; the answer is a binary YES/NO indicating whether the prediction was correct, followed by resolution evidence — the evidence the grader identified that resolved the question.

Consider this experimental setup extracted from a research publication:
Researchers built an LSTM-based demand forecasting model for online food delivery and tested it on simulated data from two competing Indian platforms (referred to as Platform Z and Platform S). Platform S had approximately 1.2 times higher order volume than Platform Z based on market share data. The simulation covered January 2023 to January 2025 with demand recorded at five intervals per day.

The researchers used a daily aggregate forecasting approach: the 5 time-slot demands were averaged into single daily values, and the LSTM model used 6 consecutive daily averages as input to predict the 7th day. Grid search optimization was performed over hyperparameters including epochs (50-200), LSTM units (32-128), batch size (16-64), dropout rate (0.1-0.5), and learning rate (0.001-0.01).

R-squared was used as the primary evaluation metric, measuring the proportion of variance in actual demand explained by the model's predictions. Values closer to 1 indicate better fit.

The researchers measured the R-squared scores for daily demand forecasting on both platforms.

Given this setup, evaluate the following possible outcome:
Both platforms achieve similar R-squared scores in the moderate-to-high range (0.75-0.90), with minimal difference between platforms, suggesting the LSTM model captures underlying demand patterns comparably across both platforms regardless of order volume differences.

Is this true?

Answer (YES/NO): YES